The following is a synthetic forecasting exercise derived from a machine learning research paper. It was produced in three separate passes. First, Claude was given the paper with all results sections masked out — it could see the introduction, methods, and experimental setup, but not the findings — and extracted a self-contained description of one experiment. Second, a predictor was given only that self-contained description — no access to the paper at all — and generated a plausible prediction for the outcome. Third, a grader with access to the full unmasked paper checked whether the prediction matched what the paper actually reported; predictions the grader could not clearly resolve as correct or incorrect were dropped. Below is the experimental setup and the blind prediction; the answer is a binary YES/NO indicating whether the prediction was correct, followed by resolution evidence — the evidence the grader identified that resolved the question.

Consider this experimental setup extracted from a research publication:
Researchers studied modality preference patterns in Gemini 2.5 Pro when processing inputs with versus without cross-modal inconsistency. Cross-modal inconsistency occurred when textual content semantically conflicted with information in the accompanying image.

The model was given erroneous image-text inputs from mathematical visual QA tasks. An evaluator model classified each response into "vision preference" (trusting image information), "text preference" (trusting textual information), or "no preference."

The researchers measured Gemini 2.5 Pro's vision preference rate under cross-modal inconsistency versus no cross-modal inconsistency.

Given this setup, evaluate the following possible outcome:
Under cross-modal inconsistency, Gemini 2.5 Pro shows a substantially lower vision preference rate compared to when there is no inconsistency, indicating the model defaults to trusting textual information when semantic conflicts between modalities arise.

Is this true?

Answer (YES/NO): NO